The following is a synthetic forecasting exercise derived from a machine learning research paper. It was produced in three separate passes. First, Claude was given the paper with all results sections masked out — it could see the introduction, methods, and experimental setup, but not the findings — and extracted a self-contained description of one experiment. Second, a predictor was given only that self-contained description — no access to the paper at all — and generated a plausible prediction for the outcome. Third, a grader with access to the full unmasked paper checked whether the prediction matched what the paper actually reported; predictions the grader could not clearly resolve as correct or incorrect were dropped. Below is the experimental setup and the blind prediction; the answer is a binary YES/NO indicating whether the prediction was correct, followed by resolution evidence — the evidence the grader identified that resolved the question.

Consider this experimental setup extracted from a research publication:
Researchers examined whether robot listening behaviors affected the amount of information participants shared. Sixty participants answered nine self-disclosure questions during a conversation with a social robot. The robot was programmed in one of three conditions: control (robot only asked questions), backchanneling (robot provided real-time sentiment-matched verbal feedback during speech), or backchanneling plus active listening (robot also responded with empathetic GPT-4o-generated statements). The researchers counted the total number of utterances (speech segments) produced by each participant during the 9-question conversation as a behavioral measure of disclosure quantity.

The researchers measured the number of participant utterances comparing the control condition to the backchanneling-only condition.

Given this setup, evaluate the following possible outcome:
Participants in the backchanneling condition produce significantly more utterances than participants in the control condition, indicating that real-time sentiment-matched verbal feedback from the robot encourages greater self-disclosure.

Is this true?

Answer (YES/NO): NO